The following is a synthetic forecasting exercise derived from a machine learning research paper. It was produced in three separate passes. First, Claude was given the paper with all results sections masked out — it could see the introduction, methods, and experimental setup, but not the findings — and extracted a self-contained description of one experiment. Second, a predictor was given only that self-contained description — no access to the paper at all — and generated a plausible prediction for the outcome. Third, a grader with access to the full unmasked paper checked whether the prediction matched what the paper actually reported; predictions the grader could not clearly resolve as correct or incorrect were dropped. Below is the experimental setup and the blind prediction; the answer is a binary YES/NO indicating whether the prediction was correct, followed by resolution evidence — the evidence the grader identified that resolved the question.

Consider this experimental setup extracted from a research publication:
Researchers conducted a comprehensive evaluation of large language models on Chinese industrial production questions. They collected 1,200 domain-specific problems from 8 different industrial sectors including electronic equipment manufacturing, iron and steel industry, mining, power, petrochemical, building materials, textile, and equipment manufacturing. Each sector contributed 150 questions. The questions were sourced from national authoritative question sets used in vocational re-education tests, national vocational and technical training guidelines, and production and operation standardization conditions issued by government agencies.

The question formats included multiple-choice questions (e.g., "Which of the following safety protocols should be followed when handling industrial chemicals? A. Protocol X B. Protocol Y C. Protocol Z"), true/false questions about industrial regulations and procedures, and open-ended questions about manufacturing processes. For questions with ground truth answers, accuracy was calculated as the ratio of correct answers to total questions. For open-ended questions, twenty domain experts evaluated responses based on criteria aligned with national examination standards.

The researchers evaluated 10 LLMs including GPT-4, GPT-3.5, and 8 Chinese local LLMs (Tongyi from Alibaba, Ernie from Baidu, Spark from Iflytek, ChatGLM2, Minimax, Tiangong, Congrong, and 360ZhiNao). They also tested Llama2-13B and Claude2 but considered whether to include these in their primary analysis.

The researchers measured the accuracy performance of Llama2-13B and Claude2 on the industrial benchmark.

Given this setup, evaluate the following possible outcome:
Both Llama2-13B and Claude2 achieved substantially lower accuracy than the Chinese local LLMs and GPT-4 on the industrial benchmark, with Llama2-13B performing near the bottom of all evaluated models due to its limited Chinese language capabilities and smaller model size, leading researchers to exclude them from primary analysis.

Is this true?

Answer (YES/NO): NO